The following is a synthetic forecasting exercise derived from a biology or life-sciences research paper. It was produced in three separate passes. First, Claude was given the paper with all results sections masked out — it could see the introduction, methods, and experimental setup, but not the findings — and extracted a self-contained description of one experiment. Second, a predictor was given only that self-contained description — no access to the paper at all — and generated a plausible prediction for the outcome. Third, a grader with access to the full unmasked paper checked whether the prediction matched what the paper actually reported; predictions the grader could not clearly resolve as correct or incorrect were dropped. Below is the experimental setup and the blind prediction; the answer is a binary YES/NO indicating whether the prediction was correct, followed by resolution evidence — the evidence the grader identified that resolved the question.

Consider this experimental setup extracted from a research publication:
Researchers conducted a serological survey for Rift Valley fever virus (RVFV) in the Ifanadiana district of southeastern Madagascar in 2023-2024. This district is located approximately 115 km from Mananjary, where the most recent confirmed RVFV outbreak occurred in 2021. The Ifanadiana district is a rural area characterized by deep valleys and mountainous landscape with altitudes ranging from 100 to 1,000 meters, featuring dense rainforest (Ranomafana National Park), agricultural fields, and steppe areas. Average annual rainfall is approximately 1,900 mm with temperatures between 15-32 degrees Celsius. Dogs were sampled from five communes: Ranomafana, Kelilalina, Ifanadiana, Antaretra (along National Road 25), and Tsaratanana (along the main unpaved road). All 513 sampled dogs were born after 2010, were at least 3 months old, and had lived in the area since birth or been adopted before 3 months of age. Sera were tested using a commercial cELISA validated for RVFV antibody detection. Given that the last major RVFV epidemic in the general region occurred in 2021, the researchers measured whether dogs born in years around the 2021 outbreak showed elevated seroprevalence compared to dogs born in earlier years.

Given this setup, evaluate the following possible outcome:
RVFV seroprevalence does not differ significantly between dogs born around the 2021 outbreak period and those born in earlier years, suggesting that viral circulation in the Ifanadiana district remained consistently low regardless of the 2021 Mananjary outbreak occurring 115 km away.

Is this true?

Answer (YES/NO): NO